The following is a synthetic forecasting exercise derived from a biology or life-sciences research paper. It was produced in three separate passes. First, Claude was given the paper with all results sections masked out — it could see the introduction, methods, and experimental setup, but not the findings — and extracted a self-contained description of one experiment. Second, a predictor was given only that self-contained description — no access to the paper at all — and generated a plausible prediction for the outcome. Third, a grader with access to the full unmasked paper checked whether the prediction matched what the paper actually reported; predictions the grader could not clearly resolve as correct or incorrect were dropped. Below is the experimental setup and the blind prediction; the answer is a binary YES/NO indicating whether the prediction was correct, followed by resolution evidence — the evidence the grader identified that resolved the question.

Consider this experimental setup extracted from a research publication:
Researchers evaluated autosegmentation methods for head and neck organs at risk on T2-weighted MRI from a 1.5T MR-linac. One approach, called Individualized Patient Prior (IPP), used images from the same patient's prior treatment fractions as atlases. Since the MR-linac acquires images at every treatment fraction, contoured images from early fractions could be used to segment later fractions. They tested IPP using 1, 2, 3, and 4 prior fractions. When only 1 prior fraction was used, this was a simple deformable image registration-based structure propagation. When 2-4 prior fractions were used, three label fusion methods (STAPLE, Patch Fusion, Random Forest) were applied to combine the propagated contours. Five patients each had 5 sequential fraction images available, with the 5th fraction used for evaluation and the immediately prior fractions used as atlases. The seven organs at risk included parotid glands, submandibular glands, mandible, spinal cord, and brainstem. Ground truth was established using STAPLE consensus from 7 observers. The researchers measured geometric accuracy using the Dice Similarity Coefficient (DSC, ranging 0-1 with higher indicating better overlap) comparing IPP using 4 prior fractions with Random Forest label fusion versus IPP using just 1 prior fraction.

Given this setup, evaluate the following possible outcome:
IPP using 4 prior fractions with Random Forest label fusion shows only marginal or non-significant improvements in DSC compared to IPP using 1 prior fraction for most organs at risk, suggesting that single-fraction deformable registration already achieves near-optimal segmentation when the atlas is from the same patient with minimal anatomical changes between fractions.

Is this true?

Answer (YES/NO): YES